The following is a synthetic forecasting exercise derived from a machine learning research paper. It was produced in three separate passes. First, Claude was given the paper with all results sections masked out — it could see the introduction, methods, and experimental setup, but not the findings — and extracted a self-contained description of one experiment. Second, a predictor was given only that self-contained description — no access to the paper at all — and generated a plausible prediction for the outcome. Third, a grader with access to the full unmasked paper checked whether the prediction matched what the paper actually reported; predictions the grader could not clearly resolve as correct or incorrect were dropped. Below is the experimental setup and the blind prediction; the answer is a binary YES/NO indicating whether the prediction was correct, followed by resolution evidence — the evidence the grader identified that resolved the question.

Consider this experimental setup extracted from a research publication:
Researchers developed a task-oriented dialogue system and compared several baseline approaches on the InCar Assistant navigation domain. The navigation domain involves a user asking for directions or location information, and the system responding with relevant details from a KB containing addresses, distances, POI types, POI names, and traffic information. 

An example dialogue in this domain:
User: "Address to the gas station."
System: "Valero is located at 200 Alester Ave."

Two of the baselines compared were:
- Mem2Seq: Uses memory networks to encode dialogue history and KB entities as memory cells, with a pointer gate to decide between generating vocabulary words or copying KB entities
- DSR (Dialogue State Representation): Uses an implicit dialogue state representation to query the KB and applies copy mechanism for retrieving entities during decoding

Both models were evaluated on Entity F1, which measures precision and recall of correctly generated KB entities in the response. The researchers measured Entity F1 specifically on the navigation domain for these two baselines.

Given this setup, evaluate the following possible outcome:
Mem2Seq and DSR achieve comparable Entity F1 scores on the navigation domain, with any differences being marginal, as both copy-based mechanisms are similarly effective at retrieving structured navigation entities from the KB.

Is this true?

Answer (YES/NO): NO